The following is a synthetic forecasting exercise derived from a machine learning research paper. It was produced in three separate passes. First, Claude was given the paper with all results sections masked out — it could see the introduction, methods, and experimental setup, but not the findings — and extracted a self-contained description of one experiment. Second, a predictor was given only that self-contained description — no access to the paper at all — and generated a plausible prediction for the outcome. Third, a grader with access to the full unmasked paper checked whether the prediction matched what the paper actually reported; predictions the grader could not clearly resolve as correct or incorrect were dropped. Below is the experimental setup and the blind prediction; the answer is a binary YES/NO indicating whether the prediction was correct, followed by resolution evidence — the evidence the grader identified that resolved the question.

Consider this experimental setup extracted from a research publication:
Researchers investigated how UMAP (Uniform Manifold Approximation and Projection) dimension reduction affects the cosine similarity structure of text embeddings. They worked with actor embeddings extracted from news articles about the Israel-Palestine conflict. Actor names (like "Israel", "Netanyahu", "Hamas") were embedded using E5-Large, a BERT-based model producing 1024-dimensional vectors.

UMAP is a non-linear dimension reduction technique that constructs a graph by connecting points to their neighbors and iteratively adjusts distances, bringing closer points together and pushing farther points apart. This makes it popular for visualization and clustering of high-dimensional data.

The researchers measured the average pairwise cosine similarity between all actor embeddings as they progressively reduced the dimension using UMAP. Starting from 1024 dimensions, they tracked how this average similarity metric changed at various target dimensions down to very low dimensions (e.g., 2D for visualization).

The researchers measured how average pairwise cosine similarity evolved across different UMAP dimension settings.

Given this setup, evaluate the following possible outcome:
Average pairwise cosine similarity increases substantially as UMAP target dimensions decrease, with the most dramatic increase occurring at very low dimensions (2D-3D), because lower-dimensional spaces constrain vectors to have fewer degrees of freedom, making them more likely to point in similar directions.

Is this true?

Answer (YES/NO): NO